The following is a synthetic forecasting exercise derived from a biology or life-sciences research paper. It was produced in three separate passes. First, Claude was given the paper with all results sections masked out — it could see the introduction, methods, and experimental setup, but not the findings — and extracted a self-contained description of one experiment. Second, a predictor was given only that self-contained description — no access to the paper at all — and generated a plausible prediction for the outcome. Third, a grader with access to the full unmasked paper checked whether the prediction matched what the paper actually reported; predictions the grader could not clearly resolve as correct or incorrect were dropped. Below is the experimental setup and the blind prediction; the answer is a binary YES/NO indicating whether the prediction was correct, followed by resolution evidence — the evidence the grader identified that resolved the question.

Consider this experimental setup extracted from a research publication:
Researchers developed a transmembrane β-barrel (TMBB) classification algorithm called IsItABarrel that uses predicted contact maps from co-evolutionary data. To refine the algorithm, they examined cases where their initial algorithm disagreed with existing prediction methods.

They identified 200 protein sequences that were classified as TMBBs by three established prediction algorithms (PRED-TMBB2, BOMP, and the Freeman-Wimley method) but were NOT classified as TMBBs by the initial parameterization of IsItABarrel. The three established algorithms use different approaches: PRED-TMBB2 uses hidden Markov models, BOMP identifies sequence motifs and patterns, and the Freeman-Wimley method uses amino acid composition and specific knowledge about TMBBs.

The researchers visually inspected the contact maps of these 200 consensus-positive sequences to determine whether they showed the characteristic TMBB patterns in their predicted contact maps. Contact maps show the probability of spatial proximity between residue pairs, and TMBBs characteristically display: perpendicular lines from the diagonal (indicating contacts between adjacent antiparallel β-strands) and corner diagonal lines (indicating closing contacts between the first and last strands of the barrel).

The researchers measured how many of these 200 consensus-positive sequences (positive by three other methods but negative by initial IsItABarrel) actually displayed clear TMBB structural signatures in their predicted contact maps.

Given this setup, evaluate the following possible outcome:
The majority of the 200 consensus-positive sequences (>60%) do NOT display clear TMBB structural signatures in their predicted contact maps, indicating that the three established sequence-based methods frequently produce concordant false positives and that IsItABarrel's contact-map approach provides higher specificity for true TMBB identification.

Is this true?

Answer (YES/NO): YES